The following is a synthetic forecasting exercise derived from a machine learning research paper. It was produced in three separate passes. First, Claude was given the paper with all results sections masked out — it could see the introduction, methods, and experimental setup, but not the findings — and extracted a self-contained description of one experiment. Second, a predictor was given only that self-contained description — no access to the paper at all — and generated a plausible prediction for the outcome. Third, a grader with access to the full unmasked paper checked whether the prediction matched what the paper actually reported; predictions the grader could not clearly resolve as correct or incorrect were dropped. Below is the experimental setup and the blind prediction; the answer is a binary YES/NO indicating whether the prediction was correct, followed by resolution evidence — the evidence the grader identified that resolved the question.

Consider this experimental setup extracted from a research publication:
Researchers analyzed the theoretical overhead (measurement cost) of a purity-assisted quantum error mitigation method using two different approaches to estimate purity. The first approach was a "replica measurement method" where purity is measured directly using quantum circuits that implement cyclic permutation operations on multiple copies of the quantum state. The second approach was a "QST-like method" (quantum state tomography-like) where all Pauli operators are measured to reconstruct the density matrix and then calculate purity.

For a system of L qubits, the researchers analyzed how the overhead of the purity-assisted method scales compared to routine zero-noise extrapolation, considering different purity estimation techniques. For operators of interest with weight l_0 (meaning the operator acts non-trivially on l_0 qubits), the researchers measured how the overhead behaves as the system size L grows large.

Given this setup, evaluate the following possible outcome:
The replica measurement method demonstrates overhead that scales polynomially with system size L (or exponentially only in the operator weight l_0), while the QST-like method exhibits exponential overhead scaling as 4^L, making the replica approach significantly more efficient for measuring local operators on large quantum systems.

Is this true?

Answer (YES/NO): NO